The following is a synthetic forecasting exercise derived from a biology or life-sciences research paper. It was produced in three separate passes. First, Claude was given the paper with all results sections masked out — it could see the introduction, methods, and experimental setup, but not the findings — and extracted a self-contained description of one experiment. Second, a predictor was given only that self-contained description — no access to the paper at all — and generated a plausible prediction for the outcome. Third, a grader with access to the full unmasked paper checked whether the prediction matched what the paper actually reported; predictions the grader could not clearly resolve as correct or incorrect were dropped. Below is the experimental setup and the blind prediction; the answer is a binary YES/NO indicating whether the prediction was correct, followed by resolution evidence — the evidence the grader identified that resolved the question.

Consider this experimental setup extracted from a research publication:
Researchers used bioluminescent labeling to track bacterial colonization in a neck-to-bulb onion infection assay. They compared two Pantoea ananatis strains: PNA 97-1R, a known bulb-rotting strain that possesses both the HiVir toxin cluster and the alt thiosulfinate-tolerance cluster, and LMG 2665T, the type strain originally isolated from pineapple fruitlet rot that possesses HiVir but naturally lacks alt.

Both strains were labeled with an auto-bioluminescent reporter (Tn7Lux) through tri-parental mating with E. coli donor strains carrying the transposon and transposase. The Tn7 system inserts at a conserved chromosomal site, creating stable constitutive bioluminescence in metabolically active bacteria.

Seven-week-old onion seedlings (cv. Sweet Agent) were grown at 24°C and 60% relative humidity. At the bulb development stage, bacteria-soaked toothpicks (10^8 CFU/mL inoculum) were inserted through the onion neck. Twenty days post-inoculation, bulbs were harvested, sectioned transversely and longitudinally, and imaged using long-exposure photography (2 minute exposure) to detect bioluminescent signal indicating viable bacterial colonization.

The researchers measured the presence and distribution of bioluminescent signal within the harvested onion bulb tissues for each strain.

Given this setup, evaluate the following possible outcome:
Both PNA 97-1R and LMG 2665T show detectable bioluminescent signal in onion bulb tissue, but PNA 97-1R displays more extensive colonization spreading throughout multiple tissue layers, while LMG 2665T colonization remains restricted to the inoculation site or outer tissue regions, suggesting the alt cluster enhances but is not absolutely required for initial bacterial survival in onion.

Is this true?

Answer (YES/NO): NO